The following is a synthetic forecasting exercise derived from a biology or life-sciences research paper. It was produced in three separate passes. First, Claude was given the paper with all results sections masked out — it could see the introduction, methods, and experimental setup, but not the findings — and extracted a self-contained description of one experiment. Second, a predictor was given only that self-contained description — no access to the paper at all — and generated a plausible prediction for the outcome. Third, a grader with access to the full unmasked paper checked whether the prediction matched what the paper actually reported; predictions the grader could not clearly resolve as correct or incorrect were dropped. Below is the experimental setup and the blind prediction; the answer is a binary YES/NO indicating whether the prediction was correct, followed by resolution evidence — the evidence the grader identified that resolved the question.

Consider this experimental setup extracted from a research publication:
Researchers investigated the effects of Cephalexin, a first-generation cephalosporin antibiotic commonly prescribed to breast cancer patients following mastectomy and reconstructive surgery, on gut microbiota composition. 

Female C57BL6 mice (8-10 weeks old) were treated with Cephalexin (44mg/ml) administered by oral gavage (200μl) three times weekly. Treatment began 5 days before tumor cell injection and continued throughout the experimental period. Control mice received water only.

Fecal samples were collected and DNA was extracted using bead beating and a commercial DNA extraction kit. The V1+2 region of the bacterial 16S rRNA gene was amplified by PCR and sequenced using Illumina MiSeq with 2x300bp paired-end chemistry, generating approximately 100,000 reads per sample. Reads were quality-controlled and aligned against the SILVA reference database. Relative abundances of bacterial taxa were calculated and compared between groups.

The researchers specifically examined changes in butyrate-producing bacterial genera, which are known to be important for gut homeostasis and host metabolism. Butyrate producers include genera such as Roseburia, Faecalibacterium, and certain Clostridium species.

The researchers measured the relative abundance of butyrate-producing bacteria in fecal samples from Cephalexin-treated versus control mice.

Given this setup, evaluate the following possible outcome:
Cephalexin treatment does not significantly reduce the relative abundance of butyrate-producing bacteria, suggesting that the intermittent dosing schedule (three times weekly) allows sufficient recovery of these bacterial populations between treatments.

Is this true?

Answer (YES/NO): NO